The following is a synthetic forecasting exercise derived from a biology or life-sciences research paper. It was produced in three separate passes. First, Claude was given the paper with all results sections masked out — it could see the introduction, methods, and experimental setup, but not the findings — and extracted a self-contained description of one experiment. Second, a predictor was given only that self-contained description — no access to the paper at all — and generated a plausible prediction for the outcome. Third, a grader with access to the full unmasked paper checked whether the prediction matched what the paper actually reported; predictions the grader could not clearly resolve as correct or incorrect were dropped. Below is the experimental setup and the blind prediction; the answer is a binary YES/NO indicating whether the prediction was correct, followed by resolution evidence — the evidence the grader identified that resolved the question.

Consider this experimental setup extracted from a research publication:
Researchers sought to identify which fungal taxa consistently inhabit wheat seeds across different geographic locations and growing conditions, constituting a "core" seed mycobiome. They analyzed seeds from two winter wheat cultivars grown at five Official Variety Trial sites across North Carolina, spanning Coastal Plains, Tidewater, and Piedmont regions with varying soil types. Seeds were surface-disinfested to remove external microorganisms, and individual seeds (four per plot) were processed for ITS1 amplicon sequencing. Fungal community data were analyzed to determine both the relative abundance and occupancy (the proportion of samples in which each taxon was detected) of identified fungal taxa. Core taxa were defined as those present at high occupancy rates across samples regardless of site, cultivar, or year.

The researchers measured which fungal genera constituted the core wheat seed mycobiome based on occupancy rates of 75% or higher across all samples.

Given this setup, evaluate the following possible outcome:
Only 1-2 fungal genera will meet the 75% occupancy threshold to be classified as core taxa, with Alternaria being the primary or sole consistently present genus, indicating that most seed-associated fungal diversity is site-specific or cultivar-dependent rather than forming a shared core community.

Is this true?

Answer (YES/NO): NO